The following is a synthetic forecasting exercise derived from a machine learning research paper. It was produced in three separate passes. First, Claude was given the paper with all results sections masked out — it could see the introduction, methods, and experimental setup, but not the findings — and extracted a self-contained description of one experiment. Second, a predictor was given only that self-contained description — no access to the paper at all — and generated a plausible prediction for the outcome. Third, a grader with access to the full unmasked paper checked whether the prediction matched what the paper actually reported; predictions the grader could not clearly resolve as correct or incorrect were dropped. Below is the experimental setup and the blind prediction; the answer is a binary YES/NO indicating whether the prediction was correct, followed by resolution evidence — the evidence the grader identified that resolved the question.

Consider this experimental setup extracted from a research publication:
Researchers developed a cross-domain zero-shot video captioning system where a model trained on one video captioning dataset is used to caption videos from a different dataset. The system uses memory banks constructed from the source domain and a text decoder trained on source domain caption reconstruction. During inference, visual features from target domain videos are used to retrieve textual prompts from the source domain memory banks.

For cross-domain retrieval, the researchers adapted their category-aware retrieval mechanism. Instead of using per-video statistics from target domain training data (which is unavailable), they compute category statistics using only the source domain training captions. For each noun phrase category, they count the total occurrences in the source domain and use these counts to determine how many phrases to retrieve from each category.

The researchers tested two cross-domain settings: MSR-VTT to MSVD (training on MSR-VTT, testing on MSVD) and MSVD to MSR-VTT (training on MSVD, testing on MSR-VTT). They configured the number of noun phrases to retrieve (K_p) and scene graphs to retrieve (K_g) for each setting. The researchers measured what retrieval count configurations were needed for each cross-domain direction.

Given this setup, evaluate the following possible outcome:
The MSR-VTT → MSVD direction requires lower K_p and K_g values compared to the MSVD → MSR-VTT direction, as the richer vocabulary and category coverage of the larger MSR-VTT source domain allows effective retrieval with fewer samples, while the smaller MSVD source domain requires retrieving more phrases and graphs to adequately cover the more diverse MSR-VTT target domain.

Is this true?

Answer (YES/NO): NO